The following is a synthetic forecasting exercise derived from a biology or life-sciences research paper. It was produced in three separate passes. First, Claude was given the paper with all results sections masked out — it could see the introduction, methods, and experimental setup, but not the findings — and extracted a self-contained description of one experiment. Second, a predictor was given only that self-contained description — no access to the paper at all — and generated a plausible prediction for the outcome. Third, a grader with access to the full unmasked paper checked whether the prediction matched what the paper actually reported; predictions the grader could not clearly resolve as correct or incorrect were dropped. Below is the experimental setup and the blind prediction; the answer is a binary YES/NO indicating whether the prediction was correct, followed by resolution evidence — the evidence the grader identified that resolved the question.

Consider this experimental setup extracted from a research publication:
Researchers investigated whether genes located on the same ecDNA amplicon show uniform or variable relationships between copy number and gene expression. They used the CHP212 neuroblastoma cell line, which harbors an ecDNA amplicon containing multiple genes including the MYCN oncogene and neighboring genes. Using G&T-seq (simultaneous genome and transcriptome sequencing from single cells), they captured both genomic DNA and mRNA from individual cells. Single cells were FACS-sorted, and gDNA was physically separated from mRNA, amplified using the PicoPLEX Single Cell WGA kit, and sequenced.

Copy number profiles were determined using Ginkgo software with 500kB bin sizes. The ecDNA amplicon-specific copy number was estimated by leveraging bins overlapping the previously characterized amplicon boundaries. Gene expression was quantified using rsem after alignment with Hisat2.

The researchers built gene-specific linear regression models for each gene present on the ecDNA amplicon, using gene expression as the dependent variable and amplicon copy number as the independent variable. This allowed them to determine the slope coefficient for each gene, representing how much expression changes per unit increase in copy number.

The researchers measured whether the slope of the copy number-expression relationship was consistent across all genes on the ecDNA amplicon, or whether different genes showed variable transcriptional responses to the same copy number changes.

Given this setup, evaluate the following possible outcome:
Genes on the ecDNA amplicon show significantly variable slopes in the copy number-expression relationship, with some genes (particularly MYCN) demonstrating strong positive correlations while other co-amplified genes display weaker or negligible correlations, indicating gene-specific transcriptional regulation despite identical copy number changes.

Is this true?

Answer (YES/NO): YES